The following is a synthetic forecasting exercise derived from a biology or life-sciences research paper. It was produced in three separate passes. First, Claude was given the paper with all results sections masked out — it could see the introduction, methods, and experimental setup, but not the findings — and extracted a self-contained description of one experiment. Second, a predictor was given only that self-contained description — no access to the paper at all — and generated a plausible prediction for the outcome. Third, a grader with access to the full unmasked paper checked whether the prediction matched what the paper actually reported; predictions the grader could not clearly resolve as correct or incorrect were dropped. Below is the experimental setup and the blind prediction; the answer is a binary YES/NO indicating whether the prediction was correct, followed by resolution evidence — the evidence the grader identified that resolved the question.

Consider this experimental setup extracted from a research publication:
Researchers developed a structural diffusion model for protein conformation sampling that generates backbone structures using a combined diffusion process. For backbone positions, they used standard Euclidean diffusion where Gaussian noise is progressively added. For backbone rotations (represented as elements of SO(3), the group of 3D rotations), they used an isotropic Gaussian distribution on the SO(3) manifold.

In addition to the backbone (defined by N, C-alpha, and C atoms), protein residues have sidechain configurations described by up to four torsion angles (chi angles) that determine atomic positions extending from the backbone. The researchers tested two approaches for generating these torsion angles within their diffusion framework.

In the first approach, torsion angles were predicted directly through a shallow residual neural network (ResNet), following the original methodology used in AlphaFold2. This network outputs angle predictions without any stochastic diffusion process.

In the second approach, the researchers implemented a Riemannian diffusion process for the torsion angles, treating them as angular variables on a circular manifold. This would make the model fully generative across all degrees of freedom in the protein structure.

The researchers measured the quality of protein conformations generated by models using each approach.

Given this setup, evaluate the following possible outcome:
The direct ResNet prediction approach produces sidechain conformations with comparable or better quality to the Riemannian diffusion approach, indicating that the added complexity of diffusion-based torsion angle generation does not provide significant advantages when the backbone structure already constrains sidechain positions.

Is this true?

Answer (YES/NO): NO